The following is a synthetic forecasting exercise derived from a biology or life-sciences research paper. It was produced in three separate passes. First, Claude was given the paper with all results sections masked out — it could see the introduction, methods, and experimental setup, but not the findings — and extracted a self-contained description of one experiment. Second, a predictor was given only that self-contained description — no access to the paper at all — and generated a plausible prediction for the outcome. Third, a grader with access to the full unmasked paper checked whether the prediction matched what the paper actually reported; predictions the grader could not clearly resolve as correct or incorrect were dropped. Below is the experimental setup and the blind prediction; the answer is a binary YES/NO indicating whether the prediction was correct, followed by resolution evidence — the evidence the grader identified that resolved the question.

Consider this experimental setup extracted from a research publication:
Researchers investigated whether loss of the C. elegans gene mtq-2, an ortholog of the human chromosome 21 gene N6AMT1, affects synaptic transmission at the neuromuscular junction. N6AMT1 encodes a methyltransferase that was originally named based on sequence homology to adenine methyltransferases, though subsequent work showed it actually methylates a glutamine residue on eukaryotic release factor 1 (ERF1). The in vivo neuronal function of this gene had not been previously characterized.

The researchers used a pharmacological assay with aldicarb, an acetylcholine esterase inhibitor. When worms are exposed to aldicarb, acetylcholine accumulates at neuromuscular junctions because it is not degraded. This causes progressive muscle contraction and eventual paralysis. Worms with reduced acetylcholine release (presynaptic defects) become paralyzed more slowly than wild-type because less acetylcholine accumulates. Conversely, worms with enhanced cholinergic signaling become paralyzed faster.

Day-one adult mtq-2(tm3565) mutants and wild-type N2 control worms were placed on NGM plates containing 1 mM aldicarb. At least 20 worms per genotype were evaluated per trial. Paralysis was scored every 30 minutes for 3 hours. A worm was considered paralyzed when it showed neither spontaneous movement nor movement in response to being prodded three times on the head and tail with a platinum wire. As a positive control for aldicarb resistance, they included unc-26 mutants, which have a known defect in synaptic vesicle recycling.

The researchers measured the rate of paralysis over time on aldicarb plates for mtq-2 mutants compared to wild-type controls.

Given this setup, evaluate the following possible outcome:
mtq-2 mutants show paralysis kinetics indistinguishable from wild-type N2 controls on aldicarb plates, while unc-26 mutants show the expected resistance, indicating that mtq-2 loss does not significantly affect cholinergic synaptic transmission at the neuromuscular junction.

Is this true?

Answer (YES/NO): NO